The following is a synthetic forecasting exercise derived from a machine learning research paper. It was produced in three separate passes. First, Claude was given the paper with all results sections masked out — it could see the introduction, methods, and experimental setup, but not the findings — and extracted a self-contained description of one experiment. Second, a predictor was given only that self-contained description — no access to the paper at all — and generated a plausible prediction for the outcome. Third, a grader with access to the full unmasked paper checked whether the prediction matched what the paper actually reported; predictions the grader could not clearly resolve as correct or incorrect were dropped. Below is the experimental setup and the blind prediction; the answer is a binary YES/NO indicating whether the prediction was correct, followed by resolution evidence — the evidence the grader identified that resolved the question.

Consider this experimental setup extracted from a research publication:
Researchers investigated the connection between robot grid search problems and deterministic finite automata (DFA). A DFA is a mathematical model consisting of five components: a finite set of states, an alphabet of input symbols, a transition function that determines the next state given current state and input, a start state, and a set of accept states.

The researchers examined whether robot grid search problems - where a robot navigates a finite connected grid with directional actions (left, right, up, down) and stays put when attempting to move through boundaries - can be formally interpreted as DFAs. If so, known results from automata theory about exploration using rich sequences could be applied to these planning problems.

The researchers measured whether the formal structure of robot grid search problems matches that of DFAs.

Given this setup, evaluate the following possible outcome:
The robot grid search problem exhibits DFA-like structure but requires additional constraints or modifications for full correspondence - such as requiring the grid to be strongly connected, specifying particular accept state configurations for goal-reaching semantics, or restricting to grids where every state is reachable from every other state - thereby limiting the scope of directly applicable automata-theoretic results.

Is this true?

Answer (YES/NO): NO